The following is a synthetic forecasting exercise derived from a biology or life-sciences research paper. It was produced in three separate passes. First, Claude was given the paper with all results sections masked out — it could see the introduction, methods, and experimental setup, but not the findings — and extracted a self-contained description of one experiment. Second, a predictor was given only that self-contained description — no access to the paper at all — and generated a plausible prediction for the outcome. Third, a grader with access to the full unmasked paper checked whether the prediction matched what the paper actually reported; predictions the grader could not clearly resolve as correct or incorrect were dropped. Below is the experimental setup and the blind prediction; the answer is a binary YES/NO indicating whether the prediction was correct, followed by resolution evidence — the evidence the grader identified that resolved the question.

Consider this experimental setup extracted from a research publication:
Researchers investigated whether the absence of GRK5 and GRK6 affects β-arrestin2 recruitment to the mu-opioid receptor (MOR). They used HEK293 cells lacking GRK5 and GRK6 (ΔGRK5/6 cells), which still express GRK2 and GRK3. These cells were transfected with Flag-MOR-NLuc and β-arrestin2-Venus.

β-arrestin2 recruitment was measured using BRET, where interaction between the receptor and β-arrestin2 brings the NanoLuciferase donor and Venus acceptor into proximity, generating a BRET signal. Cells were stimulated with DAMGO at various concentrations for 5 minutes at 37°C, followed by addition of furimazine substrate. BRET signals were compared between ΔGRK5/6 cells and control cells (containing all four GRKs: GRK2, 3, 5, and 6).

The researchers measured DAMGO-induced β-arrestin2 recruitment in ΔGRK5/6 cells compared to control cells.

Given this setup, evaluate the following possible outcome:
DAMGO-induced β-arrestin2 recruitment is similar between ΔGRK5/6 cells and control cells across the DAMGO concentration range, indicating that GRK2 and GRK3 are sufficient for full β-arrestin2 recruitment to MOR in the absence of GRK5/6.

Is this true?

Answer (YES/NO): YES